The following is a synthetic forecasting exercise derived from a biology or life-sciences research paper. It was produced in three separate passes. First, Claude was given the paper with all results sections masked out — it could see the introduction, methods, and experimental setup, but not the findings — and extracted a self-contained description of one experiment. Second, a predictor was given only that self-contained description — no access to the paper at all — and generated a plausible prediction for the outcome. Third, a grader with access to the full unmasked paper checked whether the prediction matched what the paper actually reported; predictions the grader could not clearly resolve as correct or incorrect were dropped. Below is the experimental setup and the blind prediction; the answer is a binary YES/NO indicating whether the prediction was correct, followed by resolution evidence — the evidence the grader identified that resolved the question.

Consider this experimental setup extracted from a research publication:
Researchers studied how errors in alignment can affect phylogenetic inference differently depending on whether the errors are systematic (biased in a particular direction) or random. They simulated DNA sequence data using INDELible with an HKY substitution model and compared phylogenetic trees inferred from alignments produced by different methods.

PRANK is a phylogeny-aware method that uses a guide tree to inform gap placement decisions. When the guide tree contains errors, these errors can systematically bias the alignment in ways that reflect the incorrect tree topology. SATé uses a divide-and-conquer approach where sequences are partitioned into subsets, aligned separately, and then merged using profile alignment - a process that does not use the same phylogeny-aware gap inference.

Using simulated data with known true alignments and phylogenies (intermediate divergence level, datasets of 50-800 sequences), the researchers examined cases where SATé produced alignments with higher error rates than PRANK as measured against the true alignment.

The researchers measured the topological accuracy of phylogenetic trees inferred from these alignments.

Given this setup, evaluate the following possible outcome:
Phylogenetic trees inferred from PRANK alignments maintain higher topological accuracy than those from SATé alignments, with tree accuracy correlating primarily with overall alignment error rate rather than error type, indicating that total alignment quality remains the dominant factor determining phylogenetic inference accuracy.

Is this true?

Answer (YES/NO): NO